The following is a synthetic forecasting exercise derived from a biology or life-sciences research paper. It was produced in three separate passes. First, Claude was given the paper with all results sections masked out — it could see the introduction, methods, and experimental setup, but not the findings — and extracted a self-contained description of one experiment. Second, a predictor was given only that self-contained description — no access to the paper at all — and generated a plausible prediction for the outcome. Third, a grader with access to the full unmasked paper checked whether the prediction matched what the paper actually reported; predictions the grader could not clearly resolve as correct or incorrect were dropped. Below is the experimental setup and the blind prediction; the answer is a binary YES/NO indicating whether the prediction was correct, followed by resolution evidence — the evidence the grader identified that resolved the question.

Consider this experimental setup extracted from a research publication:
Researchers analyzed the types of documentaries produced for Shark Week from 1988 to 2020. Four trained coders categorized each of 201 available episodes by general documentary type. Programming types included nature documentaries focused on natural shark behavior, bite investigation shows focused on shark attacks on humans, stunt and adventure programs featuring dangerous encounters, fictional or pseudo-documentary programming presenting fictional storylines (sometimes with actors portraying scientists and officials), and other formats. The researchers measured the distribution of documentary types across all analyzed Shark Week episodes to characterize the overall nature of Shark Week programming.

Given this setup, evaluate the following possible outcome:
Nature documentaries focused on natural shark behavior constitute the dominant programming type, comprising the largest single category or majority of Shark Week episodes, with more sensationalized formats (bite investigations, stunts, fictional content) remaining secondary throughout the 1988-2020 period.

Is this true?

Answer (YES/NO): NO